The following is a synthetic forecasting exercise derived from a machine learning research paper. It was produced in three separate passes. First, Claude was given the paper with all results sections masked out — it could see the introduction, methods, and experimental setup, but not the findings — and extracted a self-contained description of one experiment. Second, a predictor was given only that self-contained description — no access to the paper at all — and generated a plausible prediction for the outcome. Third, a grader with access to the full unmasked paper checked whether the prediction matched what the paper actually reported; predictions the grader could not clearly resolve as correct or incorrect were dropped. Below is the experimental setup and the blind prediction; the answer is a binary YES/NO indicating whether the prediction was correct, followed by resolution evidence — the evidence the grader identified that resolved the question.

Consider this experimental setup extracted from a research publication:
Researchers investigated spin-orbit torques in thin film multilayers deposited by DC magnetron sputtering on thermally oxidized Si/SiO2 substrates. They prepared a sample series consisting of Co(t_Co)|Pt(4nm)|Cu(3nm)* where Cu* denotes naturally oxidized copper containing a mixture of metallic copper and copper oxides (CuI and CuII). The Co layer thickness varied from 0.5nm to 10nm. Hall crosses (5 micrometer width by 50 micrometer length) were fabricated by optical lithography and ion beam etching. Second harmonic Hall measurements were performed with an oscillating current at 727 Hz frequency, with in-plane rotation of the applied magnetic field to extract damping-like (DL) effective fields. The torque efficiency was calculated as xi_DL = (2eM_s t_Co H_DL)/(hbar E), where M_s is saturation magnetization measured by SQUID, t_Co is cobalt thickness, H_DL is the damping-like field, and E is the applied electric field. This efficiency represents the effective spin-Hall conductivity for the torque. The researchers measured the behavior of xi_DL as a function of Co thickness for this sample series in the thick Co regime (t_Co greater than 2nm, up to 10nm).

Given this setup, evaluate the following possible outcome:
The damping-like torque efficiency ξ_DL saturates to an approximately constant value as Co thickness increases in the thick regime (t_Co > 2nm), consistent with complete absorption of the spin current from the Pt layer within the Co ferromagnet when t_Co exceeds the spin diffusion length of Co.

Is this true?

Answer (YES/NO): NO